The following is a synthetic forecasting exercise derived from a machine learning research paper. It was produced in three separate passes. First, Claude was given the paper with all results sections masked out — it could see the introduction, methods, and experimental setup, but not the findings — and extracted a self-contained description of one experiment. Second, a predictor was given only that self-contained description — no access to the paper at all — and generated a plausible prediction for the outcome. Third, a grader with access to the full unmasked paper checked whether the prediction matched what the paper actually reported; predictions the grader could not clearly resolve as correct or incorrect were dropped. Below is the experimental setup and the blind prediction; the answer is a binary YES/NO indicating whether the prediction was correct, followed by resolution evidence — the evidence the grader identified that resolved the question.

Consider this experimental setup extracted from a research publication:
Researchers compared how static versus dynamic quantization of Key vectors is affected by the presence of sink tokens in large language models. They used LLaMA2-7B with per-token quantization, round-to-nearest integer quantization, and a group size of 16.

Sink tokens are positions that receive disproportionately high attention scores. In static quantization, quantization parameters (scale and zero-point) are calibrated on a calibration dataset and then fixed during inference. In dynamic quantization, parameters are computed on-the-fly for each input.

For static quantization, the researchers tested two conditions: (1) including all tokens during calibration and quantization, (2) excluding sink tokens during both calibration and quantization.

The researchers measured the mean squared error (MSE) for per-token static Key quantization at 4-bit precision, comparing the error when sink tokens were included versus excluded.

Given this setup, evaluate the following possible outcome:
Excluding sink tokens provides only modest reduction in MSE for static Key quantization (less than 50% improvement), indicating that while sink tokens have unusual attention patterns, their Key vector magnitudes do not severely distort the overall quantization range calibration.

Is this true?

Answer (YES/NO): NO